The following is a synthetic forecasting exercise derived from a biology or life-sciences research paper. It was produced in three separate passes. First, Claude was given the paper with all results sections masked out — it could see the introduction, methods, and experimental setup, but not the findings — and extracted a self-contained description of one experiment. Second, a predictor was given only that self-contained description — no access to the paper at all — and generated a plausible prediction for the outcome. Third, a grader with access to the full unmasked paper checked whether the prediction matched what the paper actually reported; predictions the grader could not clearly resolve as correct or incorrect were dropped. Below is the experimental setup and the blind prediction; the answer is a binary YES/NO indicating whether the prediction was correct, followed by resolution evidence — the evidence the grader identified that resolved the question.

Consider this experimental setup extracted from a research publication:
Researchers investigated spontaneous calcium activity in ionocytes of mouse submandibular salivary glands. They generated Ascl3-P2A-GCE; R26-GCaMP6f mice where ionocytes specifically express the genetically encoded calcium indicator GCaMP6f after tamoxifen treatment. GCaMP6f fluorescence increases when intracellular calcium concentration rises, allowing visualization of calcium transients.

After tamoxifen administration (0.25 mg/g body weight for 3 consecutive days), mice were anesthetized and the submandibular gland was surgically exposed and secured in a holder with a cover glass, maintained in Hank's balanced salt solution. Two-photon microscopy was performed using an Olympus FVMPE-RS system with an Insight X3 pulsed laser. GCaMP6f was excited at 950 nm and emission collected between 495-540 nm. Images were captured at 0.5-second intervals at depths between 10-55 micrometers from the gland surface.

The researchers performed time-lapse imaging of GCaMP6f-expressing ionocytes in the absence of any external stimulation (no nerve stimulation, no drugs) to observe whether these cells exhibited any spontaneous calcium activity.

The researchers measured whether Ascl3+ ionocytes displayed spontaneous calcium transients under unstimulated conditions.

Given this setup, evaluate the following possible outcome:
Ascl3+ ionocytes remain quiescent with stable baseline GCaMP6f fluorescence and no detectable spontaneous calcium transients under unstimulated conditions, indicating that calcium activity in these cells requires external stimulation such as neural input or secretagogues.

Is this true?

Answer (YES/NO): NO